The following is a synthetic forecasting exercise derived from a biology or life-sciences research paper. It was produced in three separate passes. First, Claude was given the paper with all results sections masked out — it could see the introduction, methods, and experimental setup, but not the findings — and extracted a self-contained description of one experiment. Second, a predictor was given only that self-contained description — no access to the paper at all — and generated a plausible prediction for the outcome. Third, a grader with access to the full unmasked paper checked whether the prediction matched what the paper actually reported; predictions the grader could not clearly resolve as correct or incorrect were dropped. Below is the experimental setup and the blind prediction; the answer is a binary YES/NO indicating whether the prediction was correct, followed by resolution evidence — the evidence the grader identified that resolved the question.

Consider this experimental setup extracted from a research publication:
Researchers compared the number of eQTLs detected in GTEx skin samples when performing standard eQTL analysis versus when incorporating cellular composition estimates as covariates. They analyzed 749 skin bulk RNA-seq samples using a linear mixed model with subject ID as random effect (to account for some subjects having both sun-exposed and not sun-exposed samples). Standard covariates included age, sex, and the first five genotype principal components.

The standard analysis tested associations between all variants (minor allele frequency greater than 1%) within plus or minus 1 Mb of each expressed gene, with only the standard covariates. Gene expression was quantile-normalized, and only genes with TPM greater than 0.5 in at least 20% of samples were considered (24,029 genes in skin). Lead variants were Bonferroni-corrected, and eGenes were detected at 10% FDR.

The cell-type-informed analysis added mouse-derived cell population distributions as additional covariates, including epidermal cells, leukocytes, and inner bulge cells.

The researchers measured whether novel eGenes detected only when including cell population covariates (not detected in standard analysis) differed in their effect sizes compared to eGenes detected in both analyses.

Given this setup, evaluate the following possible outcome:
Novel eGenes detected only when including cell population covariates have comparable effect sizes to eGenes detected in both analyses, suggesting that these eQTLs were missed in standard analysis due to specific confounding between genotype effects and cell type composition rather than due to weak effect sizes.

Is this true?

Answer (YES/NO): NO